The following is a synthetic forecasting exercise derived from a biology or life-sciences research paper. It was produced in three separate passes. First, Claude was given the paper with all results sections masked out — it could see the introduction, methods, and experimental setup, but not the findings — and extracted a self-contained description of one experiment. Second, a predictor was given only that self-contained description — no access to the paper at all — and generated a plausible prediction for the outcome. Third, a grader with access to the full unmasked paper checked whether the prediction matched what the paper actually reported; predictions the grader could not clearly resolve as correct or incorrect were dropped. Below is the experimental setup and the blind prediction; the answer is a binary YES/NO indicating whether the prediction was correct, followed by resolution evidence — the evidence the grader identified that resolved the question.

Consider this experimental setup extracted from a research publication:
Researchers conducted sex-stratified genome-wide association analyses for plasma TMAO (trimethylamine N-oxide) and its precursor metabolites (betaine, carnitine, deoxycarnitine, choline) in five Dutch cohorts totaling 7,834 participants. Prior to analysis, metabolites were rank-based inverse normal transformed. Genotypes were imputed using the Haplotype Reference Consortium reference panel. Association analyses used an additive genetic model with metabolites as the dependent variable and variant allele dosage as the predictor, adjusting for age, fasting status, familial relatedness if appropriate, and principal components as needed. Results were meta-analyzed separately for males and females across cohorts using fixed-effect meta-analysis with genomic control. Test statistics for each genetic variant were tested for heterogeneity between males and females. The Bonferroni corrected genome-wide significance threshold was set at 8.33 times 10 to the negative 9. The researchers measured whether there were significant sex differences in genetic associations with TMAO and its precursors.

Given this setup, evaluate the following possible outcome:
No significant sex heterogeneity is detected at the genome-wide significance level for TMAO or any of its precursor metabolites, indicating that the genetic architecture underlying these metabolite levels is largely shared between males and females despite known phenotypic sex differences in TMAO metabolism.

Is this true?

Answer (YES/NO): NO